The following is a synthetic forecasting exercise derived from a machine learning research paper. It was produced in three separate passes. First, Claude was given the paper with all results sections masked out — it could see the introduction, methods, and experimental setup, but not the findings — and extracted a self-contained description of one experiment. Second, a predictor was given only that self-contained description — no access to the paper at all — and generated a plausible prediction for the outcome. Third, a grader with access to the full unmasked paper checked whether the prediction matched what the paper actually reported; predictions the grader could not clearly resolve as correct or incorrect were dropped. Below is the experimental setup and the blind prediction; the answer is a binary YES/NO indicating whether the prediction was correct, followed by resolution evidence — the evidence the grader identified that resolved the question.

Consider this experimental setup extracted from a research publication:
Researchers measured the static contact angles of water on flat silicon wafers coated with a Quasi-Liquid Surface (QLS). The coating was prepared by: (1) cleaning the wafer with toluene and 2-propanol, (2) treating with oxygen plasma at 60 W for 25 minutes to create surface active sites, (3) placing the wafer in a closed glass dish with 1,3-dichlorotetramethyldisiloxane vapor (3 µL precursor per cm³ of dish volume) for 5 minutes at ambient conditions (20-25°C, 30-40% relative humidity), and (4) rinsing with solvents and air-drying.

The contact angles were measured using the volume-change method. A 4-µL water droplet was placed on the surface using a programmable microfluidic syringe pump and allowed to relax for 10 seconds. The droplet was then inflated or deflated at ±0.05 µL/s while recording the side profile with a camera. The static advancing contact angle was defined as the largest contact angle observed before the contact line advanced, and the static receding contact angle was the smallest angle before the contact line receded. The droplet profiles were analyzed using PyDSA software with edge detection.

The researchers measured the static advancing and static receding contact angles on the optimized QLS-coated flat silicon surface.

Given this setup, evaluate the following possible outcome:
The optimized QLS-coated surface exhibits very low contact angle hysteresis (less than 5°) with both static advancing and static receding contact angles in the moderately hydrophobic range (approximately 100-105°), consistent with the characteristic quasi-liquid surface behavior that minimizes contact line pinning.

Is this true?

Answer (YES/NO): YES